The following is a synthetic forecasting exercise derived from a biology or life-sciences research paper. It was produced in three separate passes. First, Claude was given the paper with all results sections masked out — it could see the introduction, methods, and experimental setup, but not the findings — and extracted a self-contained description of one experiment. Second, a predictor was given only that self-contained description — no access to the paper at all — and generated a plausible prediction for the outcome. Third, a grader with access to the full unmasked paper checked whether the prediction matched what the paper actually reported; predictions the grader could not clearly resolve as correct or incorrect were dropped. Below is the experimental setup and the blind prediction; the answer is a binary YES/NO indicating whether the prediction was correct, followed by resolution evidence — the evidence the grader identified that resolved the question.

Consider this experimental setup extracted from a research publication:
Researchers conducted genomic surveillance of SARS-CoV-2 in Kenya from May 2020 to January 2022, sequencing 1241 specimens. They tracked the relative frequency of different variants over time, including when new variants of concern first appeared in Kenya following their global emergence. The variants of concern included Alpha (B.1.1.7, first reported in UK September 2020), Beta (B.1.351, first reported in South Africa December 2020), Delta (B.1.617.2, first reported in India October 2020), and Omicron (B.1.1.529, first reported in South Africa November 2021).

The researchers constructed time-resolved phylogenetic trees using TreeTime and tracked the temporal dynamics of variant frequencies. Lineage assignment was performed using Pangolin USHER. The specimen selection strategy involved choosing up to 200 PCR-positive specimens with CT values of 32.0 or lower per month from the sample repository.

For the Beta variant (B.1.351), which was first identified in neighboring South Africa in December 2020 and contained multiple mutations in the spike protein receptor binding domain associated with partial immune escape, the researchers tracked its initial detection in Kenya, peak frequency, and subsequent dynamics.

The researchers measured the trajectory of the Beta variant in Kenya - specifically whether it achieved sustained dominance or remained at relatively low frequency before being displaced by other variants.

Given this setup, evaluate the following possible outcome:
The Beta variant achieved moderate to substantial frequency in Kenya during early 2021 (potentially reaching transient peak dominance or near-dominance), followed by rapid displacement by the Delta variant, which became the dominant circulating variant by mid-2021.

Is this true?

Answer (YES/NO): NO